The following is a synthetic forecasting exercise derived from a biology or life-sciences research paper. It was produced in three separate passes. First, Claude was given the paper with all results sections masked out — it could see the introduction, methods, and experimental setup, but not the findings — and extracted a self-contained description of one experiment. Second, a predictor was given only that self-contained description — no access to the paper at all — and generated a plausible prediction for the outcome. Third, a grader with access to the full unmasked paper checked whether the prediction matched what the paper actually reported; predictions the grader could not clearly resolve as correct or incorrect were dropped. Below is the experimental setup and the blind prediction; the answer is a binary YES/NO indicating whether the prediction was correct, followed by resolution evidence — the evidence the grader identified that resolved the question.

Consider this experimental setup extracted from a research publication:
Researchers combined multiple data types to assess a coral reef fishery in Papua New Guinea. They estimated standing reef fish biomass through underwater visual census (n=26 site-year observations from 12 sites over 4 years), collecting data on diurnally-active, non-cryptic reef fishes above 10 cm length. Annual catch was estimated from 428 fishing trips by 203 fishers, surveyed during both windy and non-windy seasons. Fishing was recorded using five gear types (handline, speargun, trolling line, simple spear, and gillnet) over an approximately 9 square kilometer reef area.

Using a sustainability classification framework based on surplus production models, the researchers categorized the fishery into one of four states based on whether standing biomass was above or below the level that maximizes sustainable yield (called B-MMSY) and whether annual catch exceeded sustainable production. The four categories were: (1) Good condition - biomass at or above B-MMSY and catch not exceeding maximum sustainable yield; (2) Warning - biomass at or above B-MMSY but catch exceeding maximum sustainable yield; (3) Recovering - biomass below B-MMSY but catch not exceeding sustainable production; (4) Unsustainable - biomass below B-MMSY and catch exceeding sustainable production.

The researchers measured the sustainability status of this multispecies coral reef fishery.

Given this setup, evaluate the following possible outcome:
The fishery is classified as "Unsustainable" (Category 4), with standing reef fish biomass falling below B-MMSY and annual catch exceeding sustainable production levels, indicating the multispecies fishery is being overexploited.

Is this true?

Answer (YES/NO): YES